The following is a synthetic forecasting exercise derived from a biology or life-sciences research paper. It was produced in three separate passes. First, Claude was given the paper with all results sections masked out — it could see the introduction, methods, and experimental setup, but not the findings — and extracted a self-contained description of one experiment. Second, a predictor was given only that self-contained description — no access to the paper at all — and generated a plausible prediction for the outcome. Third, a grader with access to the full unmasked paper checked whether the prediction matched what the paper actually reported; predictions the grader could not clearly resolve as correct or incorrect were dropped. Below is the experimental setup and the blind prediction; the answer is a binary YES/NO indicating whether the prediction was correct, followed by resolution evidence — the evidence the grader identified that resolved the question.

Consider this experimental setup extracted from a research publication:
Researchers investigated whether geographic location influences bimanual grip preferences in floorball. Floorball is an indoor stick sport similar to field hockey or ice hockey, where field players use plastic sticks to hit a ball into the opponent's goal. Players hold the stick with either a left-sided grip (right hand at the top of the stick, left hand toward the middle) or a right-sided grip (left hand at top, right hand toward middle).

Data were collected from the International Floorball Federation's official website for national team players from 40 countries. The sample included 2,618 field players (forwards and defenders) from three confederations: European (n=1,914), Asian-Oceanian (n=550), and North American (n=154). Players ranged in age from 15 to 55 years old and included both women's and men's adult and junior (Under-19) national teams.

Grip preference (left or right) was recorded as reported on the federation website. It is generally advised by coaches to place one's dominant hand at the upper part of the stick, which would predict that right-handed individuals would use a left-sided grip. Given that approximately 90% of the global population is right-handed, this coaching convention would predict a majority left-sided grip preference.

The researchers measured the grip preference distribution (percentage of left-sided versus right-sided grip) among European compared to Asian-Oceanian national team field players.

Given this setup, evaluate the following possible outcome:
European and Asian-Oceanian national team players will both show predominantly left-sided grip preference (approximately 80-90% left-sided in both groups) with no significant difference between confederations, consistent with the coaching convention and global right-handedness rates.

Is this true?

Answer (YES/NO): NO